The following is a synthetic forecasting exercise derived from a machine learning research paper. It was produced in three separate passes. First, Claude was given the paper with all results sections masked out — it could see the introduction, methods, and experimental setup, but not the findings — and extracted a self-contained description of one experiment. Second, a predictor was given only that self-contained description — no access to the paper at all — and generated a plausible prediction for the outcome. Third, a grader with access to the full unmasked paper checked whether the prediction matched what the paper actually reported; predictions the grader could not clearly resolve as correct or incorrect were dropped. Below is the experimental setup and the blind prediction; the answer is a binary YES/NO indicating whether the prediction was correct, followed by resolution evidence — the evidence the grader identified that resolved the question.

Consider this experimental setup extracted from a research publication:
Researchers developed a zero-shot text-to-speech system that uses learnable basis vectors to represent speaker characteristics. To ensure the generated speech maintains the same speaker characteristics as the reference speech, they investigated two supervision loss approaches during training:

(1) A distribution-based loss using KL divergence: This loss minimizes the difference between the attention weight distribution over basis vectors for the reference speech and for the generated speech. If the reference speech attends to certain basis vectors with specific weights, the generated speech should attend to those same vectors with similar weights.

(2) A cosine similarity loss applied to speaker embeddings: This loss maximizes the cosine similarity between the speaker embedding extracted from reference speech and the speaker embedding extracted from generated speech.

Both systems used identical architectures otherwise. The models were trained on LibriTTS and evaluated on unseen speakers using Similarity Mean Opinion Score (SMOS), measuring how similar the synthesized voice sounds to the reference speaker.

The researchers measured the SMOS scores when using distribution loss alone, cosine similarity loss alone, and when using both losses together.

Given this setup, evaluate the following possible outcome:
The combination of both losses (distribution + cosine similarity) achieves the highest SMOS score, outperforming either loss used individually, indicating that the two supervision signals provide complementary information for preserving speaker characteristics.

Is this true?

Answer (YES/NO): NO